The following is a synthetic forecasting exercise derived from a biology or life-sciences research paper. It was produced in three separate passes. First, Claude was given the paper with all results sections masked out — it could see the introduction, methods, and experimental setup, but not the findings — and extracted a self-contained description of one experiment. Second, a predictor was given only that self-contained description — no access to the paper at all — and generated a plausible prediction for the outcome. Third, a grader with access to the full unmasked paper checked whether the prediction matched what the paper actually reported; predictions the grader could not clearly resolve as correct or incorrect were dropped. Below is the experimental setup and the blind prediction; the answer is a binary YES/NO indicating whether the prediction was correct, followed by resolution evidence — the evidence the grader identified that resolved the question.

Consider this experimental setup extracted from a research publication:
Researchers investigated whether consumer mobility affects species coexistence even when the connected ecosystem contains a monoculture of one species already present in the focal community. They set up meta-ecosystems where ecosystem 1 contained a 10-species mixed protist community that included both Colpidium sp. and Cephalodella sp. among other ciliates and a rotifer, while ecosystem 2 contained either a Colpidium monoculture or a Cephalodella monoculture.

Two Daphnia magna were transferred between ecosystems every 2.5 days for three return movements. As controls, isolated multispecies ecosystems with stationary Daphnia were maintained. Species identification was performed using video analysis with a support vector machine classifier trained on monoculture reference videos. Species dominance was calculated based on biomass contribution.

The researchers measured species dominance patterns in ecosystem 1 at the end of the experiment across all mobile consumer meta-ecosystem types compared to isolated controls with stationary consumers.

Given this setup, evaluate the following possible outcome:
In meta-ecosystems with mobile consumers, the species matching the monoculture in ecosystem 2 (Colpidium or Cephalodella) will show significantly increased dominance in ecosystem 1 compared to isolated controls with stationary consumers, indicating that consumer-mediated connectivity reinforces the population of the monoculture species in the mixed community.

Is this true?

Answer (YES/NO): NO